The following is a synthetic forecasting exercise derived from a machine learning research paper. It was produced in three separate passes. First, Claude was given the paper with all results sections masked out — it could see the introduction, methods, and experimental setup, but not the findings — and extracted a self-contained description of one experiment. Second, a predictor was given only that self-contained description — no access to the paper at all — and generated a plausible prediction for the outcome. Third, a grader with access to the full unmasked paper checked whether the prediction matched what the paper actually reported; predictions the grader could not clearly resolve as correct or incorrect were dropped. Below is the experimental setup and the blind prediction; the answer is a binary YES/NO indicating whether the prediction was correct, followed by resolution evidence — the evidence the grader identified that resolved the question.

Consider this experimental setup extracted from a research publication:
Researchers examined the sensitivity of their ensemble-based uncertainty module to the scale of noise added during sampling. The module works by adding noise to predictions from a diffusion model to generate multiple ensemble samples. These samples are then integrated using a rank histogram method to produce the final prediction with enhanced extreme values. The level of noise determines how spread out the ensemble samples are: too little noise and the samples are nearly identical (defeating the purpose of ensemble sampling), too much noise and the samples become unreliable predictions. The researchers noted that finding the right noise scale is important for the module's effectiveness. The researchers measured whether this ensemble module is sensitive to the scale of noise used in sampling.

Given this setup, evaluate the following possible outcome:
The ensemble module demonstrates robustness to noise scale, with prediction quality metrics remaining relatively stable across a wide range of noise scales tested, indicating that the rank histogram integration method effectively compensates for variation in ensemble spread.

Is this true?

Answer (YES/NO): NO